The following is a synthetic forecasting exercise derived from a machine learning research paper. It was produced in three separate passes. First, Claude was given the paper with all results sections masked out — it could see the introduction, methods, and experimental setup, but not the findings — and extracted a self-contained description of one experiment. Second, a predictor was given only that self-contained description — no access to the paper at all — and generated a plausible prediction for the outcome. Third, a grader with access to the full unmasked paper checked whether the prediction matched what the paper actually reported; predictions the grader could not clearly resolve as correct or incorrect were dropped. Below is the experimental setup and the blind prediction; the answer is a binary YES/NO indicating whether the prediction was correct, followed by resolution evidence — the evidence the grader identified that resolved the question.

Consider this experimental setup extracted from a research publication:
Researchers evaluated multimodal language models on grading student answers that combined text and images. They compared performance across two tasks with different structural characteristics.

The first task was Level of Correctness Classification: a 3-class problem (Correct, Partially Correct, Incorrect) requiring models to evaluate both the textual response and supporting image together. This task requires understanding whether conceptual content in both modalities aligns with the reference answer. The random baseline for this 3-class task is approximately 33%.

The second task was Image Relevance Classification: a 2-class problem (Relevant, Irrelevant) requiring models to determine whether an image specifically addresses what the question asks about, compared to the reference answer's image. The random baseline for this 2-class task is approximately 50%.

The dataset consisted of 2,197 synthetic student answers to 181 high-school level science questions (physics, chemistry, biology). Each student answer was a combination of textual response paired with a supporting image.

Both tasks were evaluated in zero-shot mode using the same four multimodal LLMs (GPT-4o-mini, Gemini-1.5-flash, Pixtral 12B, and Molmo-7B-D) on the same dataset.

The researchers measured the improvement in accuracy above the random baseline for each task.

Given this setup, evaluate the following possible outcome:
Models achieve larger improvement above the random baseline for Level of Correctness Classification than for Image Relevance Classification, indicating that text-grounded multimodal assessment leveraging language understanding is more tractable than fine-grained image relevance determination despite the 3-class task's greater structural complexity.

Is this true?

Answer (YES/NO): NO